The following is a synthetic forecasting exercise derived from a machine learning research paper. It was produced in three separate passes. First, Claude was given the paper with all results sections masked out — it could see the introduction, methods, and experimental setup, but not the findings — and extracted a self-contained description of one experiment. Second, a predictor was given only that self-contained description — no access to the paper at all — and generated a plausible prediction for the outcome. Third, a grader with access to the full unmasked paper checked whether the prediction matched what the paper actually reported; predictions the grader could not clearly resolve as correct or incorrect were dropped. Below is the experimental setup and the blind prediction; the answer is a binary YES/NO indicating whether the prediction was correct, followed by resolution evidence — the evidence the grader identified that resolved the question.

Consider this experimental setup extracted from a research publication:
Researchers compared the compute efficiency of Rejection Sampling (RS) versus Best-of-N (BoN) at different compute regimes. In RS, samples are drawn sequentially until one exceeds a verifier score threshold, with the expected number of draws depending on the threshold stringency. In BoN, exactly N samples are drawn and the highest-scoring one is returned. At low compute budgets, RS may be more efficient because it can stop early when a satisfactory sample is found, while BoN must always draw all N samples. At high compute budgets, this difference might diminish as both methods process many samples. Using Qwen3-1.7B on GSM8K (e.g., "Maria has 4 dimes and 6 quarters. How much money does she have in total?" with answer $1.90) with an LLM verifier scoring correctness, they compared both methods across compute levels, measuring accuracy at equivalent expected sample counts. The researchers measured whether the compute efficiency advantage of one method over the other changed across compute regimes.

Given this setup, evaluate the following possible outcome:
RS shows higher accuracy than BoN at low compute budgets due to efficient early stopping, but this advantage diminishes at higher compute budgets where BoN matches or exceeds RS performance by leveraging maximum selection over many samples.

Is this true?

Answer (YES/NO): YES